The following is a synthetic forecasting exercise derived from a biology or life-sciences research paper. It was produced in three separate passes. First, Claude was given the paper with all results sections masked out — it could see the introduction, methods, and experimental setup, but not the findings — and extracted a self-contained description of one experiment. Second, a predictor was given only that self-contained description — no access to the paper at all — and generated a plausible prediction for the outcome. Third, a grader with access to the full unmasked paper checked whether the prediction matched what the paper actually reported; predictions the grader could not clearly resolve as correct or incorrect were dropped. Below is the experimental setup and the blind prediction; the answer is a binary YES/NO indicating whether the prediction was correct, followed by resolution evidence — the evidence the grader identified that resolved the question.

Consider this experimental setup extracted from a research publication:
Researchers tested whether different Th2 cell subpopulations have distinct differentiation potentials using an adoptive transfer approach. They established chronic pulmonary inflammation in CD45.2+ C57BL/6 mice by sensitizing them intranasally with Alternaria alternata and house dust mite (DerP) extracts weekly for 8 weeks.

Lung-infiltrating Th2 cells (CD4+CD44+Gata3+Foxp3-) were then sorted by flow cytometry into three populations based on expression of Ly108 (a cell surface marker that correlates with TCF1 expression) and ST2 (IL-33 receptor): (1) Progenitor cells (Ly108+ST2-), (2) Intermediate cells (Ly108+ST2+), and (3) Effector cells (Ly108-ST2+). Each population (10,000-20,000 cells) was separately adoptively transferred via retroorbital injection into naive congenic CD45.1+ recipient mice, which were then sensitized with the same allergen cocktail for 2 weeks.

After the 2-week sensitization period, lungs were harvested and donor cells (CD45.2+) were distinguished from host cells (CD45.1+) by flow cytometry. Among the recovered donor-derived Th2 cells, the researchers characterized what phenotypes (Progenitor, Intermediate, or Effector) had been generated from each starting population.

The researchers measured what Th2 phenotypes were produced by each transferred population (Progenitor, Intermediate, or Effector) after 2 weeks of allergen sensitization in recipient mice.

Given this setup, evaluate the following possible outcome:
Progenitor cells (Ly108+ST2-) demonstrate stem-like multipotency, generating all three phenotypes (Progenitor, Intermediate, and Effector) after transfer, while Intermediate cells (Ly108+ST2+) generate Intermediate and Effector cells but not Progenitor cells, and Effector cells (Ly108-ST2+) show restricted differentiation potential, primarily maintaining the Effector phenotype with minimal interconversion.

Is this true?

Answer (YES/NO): YES